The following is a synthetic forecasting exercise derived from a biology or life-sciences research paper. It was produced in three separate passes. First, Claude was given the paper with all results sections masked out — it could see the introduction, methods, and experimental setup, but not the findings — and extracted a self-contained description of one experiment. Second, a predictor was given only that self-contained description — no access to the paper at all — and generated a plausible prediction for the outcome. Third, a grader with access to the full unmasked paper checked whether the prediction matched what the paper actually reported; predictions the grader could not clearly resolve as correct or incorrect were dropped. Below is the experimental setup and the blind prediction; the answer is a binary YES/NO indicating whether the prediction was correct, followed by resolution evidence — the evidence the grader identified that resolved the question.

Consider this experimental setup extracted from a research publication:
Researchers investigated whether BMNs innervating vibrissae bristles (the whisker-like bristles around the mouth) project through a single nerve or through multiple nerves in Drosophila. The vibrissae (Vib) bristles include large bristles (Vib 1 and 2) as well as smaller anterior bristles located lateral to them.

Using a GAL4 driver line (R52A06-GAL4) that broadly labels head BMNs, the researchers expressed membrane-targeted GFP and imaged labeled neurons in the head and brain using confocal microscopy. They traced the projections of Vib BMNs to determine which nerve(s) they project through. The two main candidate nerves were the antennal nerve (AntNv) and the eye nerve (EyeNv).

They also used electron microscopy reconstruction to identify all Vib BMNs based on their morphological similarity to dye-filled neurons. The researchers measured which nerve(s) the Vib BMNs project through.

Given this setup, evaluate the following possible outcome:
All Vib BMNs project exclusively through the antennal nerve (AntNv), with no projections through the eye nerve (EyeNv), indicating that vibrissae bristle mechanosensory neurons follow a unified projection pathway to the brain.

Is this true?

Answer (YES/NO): NO